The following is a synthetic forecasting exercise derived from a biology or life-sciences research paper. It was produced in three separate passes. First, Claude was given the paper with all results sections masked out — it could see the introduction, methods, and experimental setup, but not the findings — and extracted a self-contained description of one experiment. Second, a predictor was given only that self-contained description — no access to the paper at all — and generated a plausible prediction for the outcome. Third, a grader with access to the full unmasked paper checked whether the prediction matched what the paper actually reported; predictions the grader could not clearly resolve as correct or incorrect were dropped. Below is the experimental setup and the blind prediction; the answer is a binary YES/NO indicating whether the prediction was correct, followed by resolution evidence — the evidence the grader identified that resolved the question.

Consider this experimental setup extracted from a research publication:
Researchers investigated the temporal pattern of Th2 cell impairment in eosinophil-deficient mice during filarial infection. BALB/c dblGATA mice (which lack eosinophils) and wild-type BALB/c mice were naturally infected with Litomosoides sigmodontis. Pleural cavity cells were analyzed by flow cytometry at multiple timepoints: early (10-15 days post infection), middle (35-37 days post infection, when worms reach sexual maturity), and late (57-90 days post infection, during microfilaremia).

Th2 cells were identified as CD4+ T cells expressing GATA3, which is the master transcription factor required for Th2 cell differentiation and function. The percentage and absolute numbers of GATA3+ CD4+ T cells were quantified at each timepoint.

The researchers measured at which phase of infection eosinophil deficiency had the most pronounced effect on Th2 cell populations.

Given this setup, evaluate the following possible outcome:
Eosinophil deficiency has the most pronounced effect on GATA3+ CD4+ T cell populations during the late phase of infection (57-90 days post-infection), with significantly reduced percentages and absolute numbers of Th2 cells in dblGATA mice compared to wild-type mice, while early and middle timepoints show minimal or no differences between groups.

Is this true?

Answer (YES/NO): NO